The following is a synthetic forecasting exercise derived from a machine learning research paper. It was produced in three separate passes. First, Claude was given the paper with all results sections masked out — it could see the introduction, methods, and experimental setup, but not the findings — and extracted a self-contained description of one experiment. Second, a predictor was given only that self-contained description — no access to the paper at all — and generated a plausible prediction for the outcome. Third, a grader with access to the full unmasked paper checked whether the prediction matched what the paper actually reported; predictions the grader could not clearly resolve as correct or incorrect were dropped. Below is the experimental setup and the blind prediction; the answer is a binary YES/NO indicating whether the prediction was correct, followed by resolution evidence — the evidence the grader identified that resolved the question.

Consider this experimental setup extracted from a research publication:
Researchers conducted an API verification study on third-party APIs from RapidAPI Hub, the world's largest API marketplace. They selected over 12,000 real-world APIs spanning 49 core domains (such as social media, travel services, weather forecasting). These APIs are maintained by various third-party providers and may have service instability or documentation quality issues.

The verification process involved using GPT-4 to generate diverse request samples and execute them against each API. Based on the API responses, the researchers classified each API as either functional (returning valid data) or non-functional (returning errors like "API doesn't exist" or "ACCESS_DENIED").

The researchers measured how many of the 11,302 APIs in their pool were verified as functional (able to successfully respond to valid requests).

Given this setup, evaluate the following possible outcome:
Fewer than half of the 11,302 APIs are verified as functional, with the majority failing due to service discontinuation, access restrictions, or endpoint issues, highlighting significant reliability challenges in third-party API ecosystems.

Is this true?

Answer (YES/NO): NO